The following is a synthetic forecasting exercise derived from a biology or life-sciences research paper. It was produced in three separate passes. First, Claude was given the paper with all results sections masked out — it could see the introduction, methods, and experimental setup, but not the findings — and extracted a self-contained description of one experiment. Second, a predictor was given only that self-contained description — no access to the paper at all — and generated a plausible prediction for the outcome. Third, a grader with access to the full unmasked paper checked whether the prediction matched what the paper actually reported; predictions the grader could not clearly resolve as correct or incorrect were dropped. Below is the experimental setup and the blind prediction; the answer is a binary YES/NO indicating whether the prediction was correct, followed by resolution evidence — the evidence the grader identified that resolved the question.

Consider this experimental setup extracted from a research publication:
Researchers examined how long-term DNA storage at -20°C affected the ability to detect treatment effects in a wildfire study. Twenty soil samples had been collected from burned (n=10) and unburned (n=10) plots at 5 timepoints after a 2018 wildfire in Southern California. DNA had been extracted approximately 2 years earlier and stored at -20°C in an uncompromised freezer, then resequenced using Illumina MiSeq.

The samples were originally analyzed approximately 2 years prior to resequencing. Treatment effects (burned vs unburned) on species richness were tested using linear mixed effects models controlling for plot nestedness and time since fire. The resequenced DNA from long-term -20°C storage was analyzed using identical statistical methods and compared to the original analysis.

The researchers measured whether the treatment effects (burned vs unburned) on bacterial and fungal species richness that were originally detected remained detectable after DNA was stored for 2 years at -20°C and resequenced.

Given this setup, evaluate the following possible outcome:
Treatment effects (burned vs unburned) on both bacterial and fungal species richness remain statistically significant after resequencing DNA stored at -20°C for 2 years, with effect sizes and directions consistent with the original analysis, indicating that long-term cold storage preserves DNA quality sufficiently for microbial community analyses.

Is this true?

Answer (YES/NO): NO